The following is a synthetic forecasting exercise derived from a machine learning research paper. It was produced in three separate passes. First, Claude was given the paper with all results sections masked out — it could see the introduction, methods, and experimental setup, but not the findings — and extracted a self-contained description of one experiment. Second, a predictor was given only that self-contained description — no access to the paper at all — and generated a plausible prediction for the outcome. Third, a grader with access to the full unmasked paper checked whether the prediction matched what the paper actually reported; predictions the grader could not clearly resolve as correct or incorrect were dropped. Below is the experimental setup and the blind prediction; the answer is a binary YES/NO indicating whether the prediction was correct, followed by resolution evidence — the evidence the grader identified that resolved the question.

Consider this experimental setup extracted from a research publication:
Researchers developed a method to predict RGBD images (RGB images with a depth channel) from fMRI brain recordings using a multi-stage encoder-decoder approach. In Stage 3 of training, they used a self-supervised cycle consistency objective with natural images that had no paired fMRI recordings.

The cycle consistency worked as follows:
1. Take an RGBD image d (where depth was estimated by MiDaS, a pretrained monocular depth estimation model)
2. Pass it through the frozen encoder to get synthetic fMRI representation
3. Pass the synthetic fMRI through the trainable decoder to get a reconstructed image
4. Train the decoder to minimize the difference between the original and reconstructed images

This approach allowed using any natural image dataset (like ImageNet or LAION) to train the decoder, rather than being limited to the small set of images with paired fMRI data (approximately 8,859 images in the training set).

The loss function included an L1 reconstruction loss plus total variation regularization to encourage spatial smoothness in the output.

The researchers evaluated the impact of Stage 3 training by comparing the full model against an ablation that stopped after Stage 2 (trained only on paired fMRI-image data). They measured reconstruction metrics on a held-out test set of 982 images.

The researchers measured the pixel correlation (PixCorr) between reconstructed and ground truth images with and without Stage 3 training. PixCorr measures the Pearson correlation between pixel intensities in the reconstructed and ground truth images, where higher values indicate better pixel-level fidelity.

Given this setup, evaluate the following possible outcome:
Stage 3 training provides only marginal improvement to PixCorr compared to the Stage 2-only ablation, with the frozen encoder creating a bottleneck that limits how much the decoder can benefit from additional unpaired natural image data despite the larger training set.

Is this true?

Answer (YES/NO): NO